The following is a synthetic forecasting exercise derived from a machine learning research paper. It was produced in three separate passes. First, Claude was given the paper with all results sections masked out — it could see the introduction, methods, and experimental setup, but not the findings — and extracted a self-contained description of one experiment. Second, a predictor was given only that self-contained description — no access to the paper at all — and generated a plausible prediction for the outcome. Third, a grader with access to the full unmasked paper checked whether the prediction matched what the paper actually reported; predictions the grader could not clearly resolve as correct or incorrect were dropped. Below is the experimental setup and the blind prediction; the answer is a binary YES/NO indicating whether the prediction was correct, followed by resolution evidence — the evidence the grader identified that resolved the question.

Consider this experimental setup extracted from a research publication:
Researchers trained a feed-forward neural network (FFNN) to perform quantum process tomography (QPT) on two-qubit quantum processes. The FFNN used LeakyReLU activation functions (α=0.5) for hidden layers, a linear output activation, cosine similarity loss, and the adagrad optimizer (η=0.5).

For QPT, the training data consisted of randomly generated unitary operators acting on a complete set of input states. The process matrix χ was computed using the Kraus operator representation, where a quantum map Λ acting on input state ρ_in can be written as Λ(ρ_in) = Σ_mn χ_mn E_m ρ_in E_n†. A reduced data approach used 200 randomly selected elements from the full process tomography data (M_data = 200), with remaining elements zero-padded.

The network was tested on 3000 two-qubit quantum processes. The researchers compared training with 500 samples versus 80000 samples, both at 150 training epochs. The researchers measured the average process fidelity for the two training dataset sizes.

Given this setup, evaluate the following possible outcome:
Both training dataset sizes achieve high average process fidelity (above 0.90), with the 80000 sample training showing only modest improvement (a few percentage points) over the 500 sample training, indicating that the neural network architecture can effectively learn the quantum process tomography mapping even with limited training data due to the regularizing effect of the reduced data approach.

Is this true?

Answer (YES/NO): NO